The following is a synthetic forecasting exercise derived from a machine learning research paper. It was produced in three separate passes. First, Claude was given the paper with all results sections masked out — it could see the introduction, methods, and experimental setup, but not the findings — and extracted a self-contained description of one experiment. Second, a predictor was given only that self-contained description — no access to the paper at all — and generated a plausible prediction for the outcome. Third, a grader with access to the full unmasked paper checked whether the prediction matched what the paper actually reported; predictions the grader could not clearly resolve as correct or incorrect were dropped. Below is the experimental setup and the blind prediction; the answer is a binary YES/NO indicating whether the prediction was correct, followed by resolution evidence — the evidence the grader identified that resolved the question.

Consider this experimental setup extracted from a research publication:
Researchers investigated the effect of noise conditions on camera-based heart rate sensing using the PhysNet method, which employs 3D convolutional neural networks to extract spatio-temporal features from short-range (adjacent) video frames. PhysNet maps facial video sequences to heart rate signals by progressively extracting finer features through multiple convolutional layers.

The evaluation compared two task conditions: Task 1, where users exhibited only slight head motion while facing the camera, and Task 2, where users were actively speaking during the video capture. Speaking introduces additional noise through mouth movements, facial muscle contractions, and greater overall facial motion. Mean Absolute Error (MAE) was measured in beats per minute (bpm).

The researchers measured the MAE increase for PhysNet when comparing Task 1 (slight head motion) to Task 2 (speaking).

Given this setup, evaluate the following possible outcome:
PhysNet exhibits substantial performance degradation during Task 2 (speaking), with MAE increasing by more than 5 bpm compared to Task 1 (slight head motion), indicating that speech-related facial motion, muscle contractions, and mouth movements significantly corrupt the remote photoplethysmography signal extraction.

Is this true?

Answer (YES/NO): YES